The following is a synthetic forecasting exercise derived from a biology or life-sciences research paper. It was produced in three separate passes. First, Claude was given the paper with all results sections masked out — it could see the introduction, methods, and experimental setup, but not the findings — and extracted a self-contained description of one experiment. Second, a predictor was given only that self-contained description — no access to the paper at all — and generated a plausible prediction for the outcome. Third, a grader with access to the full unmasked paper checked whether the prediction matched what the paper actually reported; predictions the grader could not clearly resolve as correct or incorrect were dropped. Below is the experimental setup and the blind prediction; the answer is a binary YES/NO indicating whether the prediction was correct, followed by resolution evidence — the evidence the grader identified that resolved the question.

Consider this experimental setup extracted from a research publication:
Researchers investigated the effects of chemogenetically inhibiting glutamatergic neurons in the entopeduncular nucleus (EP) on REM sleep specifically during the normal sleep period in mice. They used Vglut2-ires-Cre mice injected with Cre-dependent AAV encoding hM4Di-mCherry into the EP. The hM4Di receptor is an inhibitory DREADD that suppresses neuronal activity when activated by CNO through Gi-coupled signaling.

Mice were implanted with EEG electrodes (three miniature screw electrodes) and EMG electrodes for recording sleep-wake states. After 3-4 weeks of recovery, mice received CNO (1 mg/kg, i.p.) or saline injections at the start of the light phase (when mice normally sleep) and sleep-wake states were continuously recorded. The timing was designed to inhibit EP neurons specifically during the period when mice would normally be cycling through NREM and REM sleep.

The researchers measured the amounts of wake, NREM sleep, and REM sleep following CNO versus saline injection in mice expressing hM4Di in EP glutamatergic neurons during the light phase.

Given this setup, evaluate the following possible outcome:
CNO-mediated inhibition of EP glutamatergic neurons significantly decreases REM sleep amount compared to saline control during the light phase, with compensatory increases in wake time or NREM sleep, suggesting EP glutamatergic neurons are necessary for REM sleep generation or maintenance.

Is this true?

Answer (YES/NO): NO